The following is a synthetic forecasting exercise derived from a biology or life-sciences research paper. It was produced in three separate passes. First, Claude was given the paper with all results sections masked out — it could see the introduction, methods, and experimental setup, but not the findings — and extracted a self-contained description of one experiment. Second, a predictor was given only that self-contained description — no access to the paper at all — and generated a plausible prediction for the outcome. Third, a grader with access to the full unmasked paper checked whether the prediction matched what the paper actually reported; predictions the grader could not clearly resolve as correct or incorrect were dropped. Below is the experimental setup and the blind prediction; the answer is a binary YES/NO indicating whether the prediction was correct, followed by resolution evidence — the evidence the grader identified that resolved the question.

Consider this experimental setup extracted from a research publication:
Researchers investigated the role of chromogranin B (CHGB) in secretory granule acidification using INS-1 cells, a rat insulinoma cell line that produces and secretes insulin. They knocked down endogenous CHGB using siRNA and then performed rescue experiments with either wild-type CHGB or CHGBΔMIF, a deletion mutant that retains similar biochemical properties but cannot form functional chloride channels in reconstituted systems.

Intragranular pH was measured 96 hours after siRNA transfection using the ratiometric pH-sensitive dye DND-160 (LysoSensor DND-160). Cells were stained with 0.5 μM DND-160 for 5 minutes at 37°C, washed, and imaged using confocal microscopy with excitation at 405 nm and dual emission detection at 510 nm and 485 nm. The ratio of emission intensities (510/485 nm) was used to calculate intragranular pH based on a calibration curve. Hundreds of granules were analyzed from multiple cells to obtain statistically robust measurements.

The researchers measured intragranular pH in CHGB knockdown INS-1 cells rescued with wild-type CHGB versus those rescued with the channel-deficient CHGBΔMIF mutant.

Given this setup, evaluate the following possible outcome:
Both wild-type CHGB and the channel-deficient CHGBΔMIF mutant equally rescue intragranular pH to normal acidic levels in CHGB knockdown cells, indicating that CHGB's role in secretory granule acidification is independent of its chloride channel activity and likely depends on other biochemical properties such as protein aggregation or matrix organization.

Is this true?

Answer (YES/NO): NO